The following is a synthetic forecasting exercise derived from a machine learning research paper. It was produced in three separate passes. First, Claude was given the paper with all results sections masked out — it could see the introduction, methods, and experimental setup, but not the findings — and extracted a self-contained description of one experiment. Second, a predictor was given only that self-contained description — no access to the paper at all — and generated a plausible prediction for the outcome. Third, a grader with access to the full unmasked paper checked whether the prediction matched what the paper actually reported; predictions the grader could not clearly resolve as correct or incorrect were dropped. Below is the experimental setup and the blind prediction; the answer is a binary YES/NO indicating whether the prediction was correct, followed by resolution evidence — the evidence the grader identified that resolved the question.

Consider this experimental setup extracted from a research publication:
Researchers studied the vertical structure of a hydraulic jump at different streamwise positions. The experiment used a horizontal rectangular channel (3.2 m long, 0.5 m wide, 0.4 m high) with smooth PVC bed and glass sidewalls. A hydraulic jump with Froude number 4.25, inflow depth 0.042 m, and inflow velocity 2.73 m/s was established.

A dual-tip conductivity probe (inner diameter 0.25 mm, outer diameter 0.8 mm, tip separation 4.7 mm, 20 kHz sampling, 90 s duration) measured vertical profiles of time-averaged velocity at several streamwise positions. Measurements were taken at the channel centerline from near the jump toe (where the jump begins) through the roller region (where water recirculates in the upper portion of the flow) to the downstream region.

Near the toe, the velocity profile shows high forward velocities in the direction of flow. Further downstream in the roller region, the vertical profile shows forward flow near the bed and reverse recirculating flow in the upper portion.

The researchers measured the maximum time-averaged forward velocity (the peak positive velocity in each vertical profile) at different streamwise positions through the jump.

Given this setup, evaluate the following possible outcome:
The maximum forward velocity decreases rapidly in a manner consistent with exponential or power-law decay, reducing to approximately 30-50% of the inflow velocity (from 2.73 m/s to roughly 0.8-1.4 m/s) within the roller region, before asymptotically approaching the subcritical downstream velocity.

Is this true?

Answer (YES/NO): YES